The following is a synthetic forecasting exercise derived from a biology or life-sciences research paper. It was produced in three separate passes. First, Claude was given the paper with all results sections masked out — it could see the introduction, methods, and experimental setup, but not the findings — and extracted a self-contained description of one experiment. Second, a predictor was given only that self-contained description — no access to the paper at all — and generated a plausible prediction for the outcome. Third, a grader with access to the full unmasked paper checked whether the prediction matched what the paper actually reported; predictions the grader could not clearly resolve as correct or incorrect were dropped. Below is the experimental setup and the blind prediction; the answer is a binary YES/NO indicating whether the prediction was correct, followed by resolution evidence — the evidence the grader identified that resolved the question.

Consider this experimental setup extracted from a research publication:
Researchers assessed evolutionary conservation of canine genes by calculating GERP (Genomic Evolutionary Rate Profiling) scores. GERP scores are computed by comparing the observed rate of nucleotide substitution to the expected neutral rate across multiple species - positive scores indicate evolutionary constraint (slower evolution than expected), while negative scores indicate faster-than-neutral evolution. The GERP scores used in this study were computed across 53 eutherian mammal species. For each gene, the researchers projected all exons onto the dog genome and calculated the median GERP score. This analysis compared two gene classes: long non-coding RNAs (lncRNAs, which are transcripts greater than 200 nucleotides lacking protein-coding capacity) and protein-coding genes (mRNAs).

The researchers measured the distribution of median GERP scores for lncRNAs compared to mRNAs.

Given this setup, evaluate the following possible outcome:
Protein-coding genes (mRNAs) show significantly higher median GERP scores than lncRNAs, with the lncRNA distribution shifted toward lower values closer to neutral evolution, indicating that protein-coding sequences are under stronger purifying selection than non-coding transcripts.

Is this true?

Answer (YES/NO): YES